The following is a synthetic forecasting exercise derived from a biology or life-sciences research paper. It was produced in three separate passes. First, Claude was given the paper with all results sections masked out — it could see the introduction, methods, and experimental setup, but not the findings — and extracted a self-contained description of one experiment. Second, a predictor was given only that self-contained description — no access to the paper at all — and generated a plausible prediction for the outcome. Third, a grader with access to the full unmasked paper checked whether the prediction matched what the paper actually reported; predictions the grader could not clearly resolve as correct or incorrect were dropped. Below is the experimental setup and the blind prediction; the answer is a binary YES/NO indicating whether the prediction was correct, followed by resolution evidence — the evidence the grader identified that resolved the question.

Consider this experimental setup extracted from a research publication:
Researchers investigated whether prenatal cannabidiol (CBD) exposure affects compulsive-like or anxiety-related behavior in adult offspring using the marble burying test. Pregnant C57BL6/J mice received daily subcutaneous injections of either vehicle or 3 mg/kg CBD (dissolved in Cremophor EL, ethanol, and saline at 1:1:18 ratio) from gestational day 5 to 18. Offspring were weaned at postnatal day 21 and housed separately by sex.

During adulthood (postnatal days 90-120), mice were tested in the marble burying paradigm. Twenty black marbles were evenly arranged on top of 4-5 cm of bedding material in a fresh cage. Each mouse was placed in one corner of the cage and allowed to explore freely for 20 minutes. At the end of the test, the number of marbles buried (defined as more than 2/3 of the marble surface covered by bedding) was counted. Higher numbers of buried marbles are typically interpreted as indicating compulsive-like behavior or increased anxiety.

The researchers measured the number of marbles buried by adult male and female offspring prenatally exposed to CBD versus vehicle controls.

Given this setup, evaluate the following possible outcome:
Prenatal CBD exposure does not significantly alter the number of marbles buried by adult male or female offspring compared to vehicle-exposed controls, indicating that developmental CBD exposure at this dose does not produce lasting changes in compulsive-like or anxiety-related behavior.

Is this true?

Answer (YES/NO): NO